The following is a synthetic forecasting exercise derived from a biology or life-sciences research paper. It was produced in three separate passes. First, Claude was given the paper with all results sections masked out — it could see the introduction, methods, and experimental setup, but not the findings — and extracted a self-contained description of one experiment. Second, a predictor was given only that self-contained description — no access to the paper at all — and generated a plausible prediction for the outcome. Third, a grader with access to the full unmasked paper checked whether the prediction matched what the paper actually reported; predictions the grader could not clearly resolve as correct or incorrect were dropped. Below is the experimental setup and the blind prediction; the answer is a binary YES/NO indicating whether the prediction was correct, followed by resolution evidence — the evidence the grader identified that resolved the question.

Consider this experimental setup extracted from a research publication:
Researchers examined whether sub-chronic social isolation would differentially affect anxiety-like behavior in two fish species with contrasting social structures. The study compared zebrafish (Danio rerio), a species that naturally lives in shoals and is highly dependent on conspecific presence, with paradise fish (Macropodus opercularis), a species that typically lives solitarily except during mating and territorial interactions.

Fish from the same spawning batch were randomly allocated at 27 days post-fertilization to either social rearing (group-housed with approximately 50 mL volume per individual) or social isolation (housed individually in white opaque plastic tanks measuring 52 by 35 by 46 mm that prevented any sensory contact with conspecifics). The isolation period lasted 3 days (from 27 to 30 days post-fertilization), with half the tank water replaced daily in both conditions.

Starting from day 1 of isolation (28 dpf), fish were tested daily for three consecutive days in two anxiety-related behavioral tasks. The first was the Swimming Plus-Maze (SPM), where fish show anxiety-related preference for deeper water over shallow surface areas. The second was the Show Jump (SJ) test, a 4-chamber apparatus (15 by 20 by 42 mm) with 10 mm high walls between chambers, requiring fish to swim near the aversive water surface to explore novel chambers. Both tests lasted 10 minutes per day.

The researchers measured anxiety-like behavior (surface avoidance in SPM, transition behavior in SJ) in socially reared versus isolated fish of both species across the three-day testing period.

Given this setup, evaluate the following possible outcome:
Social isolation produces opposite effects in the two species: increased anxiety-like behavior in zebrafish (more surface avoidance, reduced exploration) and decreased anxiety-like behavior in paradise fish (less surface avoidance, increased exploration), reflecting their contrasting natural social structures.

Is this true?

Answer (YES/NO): NO